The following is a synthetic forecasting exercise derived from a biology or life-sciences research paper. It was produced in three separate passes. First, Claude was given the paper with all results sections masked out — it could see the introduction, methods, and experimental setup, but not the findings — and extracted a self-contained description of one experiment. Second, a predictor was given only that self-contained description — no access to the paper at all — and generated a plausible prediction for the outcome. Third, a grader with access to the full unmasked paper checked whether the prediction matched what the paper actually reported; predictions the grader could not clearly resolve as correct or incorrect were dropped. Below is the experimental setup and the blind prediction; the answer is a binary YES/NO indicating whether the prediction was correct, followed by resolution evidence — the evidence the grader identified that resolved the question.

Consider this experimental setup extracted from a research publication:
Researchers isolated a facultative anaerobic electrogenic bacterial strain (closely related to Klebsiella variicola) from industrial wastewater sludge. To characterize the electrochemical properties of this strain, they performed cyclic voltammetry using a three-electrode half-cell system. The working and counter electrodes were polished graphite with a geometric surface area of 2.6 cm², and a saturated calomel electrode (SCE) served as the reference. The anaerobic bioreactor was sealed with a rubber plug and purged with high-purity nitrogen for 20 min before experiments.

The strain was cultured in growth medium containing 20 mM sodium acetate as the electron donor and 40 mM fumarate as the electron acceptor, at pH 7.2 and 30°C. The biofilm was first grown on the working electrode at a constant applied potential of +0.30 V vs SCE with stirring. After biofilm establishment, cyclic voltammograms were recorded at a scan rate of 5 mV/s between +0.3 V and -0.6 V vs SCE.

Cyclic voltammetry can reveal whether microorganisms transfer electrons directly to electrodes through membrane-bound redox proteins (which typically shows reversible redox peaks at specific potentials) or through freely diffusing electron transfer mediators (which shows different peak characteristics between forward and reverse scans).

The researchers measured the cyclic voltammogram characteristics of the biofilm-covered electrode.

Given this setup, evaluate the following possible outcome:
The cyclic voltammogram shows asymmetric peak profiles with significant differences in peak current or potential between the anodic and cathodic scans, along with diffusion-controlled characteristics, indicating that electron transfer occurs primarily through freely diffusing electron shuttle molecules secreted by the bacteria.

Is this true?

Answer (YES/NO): NO